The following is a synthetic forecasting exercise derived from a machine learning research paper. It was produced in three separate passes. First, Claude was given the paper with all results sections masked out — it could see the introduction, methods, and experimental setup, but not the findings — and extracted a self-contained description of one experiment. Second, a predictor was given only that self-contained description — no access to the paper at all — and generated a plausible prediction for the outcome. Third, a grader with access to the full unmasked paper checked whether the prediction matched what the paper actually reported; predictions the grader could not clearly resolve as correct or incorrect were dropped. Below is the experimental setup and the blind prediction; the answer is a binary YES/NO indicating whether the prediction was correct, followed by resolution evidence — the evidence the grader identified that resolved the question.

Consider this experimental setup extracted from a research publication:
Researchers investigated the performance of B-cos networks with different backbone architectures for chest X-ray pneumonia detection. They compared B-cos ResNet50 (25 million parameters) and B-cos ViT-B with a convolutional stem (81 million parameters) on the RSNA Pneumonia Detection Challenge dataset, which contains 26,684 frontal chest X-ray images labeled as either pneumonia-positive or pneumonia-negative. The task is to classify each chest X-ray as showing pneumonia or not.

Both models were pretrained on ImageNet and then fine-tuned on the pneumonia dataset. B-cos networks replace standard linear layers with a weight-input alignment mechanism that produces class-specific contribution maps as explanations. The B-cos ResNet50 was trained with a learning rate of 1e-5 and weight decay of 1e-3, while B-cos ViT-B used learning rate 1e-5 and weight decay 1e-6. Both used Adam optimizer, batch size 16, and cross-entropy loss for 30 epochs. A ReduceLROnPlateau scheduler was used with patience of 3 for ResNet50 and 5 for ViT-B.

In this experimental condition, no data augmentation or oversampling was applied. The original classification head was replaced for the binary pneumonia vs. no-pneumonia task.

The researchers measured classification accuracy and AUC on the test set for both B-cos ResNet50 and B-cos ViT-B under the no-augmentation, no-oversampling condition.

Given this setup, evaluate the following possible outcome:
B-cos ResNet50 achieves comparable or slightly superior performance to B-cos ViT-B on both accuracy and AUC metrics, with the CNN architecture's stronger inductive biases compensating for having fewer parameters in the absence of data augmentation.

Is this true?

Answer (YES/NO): NO